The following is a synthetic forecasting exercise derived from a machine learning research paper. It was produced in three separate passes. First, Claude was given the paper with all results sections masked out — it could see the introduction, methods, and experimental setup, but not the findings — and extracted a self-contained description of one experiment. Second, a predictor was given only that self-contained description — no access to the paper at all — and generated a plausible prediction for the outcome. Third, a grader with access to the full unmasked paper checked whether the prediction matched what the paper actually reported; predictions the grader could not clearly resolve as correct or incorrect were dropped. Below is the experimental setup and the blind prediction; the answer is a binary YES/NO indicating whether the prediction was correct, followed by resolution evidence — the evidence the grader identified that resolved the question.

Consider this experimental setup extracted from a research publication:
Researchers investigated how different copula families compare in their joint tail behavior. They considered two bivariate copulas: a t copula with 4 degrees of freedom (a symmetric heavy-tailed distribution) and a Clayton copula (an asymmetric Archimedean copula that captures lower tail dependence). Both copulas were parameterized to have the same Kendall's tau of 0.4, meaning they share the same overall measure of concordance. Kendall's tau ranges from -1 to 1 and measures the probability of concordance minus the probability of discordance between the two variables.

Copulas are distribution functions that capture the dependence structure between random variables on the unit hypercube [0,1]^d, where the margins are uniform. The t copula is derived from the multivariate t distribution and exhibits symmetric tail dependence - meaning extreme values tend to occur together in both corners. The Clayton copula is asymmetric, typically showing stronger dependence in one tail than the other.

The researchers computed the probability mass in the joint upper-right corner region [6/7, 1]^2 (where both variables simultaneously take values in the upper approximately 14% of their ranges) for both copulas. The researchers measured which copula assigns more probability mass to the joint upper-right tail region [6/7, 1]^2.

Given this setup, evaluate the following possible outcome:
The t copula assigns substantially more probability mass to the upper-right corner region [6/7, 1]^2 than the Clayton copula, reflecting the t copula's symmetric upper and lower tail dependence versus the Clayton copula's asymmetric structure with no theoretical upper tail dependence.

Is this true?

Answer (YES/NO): YES